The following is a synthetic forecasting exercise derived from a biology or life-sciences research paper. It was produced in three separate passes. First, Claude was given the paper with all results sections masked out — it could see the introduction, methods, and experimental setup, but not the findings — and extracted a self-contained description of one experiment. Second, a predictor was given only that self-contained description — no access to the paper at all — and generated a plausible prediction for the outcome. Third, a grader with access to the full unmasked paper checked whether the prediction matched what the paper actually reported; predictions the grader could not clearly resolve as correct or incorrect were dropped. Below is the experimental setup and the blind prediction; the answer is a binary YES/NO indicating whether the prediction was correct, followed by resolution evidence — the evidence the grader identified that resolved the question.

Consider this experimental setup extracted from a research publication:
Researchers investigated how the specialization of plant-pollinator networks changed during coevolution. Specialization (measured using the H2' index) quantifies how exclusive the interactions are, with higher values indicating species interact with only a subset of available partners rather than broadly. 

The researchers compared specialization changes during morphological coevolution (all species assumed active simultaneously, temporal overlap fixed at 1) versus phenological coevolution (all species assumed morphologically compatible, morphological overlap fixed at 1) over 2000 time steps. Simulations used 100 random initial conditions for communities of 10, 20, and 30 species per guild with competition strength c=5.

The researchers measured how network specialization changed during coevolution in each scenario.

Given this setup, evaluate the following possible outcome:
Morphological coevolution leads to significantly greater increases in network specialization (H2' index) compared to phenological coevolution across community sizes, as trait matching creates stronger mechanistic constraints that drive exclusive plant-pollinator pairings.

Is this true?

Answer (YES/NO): YES